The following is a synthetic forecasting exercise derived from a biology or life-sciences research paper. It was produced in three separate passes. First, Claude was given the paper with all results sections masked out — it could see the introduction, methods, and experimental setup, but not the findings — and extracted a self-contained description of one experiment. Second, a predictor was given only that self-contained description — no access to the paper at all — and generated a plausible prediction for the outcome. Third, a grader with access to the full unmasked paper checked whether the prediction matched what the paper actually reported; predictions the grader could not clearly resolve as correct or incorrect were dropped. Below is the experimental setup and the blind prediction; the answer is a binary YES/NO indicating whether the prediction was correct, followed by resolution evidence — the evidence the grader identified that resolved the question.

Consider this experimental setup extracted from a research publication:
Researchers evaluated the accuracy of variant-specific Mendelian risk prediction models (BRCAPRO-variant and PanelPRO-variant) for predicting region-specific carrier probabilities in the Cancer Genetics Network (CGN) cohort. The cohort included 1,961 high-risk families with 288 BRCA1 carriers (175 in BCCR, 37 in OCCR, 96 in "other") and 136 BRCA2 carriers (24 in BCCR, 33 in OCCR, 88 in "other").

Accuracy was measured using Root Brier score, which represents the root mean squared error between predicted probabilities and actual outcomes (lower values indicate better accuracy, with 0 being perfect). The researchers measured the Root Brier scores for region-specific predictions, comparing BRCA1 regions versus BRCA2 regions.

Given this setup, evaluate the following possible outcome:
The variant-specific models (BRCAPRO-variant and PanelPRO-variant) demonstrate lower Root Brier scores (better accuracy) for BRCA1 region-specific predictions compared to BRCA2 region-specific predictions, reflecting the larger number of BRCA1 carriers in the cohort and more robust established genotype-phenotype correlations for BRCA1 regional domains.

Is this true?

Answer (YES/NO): NO